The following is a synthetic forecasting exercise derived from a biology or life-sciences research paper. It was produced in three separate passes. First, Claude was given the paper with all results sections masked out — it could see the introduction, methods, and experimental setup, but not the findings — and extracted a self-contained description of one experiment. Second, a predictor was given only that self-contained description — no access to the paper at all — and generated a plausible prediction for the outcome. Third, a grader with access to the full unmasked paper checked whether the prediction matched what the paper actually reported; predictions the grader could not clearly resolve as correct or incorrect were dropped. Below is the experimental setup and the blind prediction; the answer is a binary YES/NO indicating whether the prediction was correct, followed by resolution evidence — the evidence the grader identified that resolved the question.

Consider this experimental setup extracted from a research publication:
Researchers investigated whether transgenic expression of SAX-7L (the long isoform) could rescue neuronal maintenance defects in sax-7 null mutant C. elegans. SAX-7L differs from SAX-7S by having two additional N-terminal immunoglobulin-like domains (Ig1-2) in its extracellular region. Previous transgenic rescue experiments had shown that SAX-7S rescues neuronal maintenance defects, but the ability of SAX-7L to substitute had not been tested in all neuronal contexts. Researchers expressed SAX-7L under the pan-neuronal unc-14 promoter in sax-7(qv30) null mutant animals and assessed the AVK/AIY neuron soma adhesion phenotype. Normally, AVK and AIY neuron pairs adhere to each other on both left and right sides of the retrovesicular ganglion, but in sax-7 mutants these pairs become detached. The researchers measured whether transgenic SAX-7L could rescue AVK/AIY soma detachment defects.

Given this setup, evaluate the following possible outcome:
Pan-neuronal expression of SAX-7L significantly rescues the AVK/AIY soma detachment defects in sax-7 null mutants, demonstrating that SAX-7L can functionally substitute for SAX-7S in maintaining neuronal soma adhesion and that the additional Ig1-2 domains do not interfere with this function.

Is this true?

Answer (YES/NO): NO